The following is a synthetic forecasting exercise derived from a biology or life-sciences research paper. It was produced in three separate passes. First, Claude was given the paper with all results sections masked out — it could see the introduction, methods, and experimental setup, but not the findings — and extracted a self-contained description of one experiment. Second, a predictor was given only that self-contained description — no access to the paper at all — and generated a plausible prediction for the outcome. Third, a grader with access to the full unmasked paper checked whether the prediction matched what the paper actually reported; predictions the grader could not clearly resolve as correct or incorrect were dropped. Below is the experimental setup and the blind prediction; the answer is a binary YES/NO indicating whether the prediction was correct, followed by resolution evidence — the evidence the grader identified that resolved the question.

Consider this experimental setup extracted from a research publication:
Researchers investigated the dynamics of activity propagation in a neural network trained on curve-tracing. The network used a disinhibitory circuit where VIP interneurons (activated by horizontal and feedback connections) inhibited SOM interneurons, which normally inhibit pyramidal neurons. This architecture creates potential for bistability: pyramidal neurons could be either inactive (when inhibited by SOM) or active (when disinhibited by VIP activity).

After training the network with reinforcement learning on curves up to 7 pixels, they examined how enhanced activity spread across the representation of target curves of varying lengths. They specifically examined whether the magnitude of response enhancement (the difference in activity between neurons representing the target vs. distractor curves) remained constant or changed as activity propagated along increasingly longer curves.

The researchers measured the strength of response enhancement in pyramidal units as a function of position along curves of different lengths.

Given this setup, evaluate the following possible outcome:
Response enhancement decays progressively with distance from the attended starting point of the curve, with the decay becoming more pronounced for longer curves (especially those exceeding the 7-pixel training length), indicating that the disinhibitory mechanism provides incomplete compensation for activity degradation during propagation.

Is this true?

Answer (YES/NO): NO